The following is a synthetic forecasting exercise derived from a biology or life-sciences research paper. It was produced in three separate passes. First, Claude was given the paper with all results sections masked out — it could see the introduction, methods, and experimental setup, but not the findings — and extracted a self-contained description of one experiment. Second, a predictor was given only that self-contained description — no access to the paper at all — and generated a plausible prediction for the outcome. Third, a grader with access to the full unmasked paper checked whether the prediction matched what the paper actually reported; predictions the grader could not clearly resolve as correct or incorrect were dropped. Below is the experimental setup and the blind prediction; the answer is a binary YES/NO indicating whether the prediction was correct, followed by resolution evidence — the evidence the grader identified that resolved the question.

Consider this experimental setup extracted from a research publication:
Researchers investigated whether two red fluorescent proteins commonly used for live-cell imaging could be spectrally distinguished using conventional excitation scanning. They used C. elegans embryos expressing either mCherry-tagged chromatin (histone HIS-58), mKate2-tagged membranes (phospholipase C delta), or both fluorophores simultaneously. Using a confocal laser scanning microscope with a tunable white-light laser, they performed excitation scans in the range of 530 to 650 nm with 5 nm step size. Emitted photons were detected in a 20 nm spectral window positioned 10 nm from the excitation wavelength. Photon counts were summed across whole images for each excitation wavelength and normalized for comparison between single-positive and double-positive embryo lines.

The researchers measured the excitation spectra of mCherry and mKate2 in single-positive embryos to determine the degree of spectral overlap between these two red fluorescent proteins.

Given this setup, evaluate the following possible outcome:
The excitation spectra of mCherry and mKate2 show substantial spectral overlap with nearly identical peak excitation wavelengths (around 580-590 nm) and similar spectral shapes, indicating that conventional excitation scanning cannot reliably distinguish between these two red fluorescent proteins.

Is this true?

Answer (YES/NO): YES